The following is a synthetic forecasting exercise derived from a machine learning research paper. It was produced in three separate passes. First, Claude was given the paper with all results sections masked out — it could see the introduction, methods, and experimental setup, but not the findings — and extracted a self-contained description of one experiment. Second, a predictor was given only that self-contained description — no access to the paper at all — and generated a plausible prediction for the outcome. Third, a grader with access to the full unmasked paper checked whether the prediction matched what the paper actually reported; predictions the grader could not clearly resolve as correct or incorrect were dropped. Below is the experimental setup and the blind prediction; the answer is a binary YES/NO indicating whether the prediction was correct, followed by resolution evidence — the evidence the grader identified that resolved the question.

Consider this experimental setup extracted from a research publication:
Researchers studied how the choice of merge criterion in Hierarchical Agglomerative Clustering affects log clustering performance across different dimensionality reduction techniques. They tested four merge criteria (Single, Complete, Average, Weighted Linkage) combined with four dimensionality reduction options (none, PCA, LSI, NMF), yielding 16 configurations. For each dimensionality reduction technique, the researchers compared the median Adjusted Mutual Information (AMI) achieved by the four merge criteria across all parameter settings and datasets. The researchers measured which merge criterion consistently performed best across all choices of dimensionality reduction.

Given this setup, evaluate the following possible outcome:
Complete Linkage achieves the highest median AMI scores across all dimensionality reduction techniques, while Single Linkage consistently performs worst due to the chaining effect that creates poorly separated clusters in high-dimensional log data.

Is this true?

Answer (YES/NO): YES